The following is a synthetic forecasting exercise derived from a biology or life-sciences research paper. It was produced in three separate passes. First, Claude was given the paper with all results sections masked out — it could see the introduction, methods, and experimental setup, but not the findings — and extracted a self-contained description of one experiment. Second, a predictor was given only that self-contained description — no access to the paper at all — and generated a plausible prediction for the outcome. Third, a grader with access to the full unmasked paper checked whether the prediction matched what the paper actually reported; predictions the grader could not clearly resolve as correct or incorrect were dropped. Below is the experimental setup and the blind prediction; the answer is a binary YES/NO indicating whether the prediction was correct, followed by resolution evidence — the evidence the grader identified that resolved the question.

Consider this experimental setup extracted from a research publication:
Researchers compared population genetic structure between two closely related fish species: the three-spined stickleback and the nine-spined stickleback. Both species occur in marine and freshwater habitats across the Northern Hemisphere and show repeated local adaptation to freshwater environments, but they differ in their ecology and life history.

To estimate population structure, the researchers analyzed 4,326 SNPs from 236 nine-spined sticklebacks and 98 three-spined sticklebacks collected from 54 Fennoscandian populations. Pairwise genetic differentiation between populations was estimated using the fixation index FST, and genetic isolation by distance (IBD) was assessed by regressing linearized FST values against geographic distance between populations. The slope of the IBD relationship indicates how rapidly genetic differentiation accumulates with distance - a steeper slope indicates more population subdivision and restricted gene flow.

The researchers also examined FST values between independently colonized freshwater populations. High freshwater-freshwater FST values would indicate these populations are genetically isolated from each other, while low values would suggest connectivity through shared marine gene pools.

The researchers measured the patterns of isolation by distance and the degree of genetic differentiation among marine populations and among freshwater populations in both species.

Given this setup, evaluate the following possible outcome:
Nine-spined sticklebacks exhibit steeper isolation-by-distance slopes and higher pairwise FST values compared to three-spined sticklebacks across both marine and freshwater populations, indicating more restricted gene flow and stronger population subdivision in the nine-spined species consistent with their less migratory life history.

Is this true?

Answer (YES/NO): YES